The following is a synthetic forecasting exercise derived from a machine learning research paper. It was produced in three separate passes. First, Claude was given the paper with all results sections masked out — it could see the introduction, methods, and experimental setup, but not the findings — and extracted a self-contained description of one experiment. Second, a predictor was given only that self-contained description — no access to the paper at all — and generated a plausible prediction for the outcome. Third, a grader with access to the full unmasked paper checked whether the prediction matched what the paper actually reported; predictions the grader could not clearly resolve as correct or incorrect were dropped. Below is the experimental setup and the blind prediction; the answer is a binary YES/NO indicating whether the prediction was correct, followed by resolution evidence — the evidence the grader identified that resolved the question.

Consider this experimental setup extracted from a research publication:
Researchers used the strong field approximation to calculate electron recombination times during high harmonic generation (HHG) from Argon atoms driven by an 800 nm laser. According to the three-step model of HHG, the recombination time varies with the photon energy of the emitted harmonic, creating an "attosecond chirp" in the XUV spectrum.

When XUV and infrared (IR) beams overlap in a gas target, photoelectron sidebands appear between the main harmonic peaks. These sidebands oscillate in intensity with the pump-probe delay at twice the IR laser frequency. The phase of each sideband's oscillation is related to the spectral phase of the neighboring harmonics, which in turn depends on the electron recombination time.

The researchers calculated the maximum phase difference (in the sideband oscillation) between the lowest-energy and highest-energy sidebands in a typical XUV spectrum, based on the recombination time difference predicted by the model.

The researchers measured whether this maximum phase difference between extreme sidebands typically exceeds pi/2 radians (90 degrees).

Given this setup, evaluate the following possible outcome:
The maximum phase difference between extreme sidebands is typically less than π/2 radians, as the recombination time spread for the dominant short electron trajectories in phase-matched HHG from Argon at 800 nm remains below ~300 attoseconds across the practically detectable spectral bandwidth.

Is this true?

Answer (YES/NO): NO